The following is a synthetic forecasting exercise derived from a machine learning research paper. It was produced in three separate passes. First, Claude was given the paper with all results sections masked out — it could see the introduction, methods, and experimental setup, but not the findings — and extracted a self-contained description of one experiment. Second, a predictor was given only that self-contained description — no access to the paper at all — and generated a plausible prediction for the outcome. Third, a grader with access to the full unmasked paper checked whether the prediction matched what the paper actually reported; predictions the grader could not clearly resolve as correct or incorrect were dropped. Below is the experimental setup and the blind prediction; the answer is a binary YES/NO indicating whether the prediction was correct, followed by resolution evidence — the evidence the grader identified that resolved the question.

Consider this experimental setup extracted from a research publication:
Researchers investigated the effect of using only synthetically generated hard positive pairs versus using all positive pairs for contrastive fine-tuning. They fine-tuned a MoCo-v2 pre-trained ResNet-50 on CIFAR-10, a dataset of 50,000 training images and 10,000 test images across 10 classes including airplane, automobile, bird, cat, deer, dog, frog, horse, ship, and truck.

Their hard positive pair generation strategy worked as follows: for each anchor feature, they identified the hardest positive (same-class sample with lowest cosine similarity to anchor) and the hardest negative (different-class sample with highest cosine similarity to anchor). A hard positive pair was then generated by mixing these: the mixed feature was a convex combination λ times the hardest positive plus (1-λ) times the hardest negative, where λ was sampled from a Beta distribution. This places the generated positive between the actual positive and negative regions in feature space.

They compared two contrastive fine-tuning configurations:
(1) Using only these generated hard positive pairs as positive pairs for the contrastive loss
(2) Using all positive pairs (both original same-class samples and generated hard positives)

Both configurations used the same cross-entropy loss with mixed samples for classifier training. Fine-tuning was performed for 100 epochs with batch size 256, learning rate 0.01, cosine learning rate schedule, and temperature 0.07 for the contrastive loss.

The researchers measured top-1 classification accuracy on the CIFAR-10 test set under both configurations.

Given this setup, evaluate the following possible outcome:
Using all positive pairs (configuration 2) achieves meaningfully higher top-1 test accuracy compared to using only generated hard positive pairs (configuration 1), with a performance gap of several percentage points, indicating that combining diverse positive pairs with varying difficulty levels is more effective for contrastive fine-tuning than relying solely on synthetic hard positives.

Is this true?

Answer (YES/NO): NO